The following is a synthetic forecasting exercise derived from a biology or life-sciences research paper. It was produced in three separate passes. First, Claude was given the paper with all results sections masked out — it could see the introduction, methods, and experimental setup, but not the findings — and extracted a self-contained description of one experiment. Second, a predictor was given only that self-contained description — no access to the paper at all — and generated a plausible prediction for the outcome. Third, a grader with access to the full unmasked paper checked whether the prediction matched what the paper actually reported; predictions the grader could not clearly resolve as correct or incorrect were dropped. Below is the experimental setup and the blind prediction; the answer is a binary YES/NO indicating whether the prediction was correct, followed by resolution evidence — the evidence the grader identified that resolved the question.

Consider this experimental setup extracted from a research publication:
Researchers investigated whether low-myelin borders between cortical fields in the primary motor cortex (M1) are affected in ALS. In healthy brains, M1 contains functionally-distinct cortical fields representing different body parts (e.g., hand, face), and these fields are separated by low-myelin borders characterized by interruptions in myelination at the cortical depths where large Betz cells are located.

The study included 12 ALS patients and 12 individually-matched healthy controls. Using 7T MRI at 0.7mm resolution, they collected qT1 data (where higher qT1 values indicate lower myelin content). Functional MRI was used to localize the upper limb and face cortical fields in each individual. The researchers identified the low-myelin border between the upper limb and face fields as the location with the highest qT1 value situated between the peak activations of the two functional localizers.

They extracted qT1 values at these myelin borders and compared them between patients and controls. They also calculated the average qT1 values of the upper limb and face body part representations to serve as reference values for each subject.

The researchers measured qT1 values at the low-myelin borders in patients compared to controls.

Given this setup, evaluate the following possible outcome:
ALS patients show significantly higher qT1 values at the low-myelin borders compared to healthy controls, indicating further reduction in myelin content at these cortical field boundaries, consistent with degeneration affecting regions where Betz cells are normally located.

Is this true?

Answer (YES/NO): NO